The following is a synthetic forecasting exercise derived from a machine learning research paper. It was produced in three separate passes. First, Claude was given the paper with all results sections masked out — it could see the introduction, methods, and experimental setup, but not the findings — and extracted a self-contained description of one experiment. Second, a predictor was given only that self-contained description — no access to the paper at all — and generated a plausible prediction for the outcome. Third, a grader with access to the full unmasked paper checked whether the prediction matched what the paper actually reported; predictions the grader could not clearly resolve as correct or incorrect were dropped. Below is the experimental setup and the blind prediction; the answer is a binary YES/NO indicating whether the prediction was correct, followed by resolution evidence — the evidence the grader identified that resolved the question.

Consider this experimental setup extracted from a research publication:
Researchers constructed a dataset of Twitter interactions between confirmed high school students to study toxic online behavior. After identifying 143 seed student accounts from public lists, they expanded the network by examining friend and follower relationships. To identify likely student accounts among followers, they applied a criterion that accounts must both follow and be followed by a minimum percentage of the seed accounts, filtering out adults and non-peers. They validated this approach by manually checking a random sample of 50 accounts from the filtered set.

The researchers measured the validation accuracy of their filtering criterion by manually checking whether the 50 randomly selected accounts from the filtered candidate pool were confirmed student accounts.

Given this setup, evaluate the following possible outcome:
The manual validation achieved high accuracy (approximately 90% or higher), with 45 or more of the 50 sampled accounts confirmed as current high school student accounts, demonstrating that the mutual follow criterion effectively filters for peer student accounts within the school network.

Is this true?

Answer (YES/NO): YES